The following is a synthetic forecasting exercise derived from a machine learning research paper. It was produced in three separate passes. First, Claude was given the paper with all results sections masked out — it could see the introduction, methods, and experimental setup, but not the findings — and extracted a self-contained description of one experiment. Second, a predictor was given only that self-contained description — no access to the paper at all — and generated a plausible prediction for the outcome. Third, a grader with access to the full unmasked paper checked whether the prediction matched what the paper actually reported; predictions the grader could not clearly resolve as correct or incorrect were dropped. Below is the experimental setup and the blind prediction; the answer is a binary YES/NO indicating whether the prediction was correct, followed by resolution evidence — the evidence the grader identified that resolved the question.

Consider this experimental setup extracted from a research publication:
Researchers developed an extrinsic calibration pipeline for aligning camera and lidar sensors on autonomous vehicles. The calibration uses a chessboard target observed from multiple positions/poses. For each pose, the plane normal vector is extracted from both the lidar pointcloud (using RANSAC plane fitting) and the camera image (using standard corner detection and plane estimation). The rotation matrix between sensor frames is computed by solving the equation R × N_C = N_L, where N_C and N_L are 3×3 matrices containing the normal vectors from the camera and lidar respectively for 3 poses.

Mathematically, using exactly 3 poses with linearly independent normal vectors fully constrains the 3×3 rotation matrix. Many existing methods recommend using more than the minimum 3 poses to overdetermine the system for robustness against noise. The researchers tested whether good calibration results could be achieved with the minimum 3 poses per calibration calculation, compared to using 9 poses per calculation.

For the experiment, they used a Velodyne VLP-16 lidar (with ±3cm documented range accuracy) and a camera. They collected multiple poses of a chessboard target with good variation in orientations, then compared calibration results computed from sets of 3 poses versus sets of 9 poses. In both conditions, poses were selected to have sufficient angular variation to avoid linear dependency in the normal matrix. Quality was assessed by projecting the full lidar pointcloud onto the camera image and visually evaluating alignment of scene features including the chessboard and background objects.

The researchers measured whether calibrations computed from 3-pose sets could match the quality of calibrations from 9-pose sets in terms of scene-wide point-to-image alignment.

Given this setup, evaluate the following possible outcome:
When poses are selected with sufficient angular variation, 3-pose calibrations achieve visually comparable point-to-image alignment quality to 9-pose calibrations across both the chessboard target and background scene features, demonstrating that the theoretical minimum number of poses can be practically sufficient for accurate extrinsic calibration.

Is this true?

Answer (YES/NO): YES